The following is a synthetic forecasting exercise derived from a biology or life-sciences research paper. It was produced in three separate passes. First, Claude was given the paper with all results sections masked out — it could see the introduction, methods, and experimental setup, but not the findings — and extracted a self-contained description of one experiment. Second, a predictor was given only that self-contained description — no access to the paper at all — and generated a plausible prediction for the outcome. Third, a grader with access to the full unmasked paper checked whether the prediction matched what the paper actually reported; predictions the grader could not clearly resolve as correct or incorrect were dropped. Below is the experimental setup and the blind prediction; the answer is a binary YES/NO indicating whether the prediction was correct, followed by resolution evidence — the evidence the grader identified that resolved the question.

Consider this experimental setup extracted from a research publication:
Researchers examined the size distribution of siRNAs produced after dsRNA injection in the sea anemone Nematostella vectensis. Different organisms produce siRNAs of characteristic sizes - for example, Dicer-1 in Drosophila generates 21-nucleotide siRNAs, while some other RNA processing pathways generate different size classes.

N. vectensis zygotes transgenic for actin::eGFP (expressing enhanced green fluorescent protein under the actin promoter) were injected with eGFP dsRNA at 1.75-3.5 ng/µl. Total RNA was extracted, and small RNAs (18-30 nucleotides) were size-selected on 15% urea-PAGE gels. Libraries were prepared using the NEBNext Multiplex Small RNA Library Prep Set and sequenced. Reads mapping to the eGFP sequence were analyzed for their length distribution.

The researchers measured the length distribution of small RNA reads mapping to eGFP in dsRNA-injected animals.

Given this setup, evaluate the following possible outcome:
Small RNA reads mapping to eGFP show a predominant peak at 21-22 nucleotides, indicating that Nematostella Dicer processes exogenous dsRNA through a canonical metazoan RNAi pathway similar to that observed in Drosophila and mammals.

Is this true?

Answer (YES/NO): NO